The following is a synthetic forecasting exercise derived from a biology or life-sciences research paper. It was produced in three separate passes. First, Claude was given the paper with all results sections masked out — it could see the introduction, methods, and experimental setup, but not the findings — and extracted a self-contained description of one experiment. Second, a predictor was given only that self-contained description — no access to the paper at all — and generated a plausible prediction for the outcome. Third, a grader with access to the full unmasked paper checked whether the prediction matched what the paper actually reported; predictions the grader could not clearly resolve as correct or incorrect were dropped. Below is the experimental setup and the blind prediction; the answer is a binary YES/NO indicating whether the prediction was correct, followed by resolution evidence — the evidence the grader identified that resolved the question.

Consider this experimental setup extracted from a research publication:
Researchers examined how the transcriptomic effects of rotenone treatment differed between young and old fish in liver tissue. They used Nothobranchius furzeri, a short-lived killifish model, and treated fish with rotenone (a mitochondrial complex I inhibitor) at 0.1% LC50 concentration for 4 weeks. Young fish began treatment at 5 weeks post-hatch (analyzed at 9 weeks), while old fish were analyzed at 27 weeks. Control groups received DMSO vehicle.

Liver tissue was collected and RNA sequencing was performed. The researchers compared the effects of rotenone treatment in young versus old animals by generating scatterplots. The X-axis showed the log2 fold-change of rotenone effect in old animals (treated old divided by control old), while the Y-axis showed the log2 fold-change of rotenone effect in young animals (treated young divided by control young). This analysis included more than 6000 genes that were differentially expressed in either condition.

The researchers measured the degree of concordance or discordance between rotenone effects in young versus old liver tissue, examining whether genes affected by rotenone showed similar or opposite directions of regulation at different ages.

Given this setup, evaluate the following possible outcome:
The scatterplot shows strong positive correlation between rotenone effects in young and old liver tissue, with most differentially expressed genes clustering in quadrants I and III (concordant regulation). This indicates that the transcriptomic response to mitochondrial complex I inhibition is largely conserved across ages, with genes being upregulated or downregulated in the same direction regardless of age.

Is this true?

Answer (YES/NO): NO